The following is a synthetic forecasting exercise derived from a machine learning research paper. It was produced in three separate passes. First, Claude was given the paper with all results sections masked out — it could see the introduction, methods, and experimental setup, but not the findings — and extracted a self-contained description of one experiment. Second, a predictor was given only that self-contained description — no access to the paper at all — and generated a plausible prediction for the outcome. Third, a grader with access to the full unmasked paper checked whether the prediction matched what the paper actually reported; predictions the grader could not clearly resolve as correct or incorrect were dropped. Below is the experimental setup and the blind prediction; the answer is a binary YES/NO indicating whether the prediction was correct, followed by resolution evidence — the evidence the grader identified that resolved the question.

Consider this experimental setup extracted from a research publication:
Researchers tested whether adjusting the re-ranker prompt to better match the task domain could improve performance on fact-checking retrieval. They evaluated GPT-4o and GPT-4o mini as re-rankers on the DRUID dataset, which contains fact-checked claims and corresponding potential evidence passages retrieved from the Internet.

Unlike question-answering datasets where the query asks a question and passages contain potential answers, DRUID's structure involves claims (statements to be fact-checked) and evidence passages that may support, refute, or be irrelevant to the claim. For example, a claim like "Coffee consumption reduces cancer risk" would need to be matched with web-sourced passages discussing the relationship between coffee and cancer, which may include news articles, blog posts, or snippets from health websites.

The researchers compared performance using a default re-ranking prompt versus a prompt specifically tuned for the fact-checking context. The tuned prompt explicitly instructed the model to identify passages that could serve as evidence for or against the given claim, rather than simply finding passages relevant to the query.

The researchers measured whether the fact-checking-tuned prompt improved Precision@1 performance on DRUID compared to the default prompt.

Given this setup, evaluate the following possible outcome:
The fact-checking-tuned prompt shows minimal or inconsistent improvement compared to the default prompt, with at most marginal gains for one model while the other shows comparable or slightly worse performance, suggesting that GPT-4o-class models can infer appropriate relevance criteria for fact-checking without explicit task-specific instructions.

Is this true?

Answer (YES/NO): NO